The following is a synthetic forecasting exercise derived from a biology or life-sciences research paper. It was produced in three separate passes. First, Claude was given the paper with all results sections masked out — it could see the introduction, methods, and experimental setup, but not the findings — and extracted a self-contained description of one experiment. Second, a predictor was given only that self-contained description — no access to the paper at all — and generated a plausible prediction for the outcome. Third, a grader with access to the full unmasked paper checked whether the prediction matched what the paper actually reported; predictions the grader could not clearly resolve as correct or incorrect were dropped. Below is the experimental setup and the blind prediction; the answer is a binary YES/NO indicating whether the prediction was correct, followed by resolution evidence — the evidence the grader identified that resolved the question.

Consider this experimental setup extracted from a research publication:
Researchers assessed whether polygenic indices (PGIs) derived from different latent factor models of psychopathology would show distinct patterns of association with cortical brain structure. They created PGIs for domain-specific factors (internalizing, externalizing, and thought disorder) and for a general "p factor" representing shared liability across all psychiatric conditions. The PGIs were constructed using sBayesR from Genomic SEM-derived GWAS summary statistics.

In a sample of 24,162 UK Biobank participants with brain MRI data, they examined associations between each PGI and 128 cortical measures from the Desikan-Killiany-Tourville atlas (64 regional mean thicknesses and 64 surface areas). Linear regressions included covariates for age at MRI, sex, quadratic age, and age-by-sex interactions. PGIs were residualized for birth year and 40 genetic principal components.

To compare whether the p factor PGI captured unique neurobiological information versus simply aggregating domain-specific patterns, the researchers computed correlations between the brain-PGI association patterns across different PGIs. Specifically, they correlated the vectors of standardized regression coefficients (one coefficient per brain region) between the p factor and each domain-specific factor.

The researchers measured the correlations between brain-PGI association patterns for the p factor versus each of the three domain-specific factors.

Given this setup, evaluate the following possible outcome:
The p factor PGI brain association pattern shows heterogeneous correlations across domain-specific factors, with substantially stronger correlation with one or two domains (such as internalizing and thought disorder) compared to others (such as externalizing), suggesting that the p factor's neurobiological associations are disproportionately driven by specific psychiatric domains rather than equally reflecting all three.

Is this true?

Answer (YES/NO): NO